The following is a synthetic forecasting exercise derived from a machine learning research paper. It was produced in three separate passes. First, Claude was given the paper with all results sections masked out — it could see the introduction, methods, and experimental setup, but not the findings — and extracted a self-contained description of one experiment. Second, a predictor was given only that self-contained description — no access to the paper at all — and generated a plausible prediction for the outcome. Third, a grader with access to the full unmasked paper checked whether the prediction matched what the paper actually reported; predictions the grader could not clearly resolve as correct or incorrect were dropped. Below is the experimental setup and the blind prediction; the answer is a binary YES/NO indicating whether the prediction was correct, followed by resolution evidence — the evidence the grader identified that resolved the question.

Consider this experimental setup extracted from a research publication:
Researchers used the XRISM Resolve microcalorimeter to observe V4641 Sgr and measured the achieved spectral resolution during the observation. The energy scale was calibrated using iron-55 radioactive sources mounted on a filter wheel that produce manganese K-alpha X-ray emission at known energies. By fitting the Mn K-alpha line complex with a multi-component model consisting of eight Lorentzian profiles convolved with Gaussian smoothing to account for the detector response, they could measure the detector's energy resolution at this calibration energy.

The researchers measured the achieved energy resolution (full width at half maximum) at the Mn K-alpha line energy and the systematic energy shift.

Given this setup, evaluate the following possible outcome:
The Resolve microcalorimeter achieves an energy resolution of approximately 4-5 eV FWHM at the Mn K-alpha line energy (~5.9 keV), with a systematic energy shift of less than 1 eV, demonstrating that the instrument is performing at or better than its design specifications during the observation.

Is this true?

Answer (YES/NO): YES